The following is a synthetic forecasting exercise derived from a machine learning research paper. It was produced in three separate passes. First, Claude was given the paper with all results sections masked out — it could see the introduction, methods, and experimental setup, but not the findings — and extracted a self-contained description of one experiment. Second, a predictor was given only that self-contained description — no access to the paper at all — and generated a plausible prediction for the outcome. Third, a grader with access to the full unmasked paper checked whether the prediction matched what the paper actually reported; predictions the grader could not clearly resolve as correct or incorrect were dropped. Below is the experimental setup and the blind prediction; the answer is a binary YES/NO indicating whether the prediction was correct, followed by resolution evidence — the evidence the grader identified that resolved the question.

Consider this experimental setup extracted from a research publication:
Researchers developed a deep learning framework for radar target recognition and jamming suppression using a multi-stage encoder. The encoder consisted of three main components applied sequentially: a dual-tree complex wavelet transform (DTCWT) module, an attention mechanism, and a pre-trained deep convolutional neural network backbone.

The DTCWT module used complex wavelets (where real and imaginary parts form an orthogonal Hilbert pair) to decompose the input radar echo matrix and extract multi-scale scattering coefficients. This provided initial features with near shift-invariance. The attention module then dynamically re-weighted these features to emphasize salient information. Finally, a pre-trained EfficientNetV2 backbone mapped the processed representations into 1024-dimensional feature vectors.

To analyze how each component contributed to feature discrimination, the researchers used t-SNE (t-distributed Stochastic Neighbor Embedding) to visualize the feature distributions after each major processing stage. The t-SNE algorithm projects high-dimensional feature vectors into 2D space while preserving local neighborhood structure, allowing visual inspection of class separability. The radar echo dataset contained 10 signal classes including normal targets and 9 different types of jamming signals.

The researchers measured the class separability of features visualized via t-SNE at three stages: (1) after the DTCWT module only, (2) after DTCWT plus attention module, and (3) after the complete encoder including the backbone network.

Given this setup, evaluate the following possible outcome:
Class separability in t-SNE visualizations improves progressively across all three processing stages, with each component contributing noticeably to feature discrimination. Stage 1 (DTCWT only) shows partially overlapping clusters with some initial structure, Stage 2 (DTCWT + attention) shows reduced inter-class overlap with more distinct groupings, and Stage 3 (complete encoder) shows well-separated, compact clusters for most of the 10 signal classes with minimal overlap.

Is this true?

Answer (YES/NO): NO